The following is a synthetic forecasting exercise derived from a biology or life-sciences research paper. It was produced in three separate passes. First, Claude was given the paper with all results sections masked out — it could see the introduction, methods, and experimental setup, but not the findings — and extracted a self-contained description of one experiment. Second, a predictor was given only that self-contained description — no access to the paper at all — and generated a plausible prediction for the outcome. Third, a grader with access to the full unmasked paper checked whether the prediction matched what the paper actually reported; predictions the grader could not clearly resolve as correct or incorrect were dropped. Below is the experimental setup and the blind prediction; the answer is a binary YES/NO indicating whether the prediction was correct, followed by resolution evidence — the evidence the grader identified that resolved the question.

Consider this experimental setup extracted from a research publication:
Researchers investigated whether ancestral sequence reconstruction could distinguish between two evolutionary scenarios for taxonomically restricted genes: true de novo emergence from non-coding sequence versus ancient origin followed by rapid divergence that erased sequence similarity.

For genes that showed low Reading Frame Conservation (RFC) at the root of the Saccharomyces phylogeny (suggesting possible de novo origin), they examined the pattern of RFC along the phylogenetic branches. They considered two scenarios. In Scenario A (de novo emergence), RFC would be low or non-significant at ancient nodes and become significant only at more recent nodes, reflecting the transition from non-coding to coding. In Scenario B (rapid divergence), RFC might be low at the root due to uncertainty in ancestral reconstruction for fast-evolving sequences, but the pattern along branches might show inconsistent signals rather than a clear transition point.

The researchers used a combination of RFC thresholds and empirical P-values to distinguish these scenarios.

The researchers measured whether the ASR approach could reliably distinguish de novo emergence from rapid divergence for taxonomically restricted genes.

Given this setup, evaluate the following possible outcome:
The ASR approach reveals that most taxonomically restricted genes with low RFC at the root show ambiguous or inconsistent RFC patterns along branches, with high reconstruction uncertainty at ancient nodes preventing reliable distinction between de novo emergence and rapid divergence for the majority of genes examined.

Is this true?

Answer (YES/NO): YES